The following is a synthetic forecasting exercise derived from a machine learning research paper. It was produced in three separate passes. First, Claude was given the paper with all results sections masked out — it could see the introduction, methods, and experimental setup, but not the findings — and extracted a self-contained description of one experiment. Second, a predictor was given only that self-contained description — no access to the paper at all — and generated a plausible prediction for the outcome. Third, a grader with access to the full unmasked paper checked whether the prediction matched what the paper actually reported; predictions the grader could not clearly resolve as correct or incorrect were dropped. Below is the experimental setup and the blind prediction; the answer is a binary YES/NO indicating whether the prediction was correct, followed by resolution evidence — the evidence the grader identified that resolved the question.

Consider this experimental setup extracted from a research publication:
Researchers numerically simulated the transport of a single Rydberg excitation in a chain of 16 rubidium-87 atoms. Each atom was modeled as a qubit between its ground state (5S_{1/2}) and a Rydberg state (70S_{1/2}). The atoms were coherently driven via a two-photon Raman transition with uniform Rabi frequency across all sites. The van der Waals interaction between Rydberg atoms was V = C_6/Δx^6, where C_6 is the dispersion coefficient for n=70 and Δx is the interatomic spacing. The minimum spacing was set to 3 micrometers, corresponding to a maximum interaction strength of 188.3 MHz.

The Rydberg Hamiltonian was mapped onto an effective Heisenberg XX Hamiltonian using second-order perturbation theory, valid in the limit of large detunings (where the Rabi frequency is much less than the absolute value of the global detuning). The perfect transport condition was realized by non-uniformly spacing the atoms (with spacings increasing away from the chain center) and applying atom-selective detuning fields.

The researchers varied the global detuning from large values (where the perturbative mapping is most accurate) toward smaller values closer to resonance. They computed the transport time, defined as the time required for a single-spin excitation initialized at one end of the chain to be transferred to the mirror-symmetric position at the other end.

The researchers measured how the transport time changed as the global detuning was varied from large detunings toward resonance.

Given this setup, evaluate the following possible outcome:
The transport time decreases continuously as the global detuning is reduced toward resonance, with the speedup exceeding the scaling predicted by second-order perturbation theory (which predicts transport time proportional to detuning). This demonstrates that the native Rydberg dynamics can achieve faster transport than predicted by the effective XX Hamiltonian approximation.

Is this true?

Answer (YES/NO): NO